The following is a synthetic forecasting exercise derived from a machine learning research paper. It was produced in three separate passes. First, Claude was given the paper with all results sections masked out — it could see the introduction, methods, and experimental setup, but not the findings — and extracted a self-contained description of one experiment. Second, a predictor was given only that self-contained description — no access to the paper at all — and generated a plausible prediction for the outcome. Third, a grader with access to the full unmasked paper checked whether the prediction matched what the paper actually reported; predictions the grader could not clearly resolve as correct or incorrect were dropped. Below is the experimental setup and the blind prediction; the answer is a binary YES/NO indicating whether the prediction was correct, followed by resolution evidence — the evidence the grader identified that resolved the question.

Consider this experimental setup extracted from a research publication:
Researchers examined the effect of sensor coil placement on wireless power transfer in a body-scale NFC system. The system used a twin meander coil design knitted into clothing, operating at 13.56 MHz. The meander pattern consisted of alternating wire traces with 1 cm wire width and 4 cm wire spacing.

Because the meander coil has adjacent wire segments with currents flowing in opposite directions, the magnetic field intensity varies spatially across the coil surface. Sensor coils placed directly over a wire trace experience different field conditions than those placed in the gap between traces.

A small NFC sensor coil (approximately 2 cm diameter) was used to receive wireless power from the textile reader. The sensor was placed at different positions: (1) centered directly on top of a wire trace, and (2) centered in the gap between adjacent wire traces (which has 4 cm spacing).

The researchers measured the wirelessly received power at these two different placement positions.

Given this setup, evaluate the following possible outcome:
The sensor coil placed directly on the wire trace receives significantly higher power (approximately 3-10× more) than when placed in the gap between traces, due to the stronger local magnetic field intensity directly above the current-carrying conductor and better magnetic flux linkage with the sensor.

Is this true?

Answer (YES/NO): NO